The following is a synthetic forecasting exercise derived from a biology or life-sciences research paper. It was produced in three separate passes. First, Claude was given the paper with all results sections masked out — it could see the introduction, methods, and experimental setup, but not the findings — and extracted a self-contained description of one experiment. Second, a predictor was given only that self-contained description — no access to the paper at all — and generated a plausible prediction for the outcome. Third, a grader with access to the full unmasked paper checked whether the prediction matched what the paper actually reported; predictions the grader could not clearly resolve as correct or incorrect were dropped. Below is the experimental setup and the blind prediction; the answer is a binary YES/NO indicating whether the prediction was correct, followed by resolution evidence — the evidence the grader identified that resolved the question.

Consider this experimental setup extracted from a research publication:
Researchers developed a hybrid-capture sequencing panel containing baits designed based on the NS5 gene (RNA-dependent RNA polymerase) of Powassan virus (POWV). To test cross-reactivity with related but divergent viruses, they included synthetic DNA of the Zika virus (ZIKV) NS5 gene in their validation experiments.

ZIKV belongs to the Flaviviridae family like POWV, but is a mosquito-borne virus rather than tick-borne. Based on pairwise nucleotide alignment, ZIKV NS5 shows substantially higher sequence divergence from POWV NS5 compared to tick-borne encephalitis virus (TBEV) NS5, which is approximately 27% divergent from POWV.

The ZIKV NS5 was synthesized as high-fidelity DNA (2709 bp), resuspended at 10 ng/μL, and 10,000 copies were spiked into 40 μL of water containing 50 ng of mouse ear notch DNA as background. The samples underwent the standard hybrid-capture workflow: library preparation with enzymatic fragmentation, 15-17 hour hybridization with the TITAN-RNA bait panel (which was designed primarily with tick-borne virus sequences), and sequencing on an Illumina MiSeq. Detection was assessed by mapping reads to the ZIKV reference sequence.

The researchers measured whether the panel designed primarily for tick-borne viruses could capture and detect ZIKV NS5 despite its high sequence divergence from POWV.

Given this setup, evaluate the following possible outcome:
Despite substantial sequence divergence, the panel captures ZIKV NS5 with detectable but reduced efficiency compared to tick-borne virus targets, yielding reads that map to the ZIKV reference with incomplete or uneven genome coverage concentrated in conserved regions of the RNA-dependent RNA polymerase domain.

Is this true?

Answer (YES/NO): NO